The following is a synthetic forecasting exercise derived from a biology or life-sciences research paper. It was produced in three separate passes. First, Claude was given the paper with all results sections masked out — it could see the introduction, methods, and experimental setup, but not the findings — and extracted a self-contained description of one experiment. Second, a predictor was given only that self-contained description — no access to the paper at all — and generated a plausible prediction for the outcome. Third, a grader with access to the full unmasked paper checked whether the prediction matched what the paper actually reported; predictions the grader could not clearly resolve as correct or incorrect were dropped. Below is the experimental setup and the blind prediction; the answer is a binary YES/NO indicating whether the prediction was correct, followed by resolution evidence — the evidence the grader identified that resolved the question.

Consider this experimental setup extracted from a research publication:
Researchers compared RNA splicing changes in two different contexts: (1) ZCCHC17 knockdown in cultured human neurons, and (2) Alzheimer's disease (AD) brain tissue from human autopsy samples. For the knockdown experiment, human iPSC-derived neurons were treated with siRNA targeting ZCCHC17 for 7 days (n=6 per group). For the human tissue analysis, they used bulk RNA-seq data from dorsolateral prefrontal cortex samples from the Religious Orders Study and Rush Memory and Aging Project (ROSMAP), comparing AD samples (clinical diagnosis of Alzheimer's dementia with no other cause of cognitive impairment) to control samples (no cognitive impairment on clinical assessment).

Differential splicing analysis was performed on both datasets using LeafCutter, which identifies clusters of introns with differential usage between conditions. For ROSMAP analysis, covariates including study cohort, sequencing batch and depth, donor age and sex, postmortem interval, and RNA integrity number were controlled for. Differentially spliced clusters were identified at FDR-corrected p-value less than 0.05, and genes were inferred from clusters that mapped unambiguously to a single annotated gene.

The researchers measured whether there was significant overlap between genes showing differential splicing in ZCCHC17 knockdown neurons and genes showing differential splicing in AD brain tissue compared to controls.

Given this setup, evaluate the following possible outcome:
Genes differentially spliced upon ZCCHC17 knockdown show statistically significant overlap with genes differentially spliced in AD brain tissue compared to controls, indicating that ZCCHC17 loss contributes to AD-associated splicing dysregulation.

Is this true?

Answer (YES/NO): YES